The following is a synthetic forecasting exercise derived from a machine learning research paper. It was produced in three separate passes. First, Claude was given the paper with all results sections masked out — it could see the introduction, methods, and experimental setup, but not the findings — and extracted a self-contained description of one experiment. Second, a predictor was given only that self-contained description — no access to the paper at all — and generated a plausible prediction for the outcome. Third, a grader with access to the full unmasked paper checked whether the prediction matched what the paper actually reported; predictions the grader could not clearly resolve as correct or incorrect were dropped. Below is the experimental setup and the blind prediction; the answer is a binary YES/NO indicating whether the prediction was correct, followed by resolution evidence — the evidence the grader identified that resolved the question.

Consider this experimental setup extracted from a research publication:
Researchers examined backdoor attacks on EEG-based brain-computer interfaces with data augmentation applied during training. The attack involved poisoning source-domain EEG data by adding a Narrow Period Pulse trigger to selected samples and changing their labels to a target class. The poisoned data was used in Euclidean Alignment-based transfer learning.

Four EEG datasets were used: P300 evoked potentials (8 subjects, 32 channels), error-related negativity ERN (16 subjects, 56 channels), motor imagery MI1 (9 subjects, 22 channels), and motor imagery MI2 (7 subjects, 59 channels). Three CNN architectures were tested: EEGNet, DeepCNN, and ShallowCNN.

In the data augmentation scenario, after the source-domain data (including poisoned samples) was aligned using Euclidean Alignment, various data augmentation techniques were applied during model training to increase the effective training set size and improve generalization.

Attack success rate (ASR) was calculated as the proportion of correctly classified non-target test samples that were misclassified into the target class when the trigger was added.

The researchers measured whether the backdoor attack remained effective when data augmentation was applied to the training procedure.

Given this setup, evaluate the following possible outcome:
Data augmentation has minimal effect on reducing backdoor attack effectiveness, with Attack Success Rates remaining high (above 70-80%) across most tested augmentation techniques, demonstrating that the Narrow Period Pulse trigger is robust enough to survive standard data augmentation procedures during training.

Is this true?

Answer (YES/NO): NO